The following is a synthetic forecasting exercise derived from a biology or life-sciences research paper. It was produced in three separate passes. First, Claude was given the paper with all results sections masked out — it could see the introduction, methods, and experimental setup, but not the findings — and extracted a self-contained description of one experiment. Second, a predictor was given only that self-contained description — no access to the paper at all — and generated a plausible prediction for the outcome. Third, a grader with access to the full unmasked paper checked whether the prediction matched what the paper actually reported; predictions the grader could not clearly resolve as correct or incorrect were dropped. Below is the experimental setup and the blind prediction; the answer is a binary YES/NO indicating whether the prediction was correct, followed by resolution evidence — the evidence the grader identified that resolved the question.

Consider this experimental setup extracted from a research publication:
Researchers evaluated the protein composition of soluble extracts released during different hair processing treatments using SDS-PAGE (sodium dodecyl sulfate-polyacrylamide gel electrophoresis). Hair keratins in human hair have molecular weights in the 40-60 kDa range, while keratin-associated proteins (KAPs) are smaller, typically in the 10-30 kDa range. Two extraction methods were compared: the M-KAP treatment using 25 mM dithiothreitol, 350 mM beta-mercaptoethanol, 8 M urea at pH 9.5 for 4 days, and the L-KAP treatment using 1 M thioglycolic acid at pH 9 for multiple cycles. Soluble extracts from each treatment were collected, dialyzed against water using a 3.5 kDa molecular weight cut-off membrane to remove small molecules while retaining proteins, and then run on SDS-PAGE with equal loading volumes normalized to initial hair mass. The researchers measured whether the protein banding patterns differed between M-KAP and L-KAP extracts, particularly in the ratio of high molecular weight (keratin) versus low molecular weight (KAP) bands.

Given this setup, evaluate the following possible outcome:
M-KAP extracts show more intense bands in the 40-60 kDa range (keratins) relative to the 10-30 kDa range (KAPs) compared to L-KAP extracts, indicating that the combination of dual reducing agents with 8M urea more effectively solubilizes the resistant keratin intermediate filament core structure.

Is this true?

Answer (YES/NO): NO